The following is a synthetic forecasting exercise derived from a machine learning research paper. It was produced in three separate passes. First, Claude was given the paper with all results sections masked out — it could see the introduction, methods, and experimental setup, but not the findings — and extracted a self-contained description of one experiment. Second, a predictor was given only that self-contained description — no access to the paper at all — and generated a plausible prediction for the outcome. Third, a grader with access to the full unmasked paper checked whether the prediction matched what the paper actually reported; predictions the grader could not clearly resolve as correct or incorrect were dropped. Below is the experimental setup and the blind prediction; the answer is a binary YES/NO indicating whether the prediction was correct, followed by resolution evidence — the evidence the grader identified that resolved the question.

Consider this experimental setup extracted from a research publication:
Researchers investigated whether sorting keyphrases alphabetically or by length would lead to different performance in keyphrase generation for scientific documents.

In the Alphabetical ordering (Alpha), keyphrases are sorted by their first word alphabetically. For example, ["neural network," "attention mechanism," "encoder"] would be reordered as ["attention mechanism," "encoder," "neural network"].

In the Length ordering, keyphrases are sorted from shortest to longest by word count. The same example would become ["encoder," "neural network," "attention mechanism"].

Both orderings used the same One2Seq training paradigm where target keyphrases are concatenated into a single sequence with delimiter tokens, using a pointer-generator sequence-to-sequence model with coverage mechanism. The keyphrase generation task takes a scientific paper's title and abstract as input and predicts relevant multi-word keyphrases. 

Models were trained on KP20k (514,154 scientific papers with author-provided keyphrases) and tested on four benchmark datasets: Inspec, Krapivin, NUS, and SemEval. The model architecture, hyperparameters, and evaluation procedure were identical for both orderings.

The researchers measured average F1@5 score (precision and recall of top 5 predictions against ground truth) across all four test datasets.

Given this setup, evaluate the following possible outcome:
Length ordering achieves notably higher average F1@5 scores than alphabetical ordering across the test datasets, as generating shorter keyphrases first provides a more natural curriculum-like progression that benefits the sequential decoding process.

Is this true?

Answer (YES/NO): NO